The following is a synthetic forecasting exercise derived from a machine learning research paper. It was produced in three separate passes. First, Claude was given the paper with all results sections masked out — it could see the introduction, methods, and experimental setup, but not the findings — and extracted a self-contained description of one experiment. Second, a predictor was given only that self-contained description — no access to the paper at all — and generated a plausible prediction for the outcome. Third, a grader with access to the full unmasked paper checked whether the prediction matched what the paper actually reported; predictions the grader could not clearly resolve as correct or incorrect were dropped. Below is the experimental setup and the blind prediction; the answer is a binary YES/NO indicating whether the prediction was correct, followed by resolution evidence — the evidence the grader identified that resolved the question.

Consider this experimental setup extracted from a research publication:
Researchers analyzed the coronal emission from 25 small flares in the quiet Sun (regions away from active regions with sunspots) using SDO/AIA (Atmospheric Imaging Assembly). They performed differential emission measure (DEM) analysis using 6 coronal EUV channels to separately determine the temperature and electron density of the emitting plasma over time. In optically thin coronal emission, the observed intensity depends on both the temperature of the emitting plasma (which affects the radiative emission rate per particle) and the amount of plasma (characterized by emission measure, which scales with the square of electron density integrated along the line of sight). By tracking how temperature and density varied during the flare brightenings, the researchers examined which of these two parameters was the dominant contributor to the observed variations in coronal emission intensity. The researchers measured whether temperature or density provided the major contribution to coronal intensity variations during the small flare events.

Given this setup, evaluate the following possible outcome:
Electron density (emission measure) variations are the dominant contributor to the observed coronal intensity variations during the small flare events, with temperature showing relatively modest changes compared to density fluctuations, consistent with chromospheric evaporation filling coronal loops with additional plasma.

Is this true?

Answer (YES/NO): YES